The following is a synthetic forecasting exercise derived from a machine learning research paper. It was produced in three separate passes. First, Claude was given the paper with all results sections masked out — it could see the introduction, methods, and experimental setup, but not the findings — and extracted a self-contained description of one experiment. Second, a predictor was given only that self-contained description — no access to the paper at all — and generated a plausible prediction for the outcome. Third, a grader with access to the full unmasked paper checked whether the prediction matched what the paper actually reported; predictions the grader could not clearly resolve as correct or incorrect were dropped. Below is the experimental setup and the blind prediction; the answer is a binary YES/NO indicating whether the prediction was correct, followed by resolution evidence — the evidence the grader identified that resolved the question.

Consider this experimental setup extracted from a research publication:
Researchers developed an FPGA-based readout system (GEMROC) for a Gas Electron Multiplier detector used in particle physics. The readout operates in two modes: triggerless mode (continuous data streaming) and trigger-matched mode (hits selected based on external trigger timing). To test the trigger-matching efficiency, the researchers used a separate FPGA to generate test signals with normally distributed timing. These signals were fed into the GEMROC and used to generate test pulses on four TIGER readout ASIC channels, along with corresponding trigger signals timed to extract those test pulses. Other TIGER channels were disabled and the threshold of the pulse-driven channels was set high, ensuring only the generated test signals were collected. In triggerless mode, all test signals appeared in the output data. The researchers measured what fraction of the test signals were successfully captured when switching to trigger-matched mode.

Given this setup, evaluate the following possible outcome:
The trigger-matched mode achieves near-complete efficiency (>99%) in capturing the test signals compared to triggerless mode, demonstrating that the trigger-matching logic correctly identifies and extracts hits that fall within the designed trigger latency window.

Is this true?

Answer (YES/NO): NO